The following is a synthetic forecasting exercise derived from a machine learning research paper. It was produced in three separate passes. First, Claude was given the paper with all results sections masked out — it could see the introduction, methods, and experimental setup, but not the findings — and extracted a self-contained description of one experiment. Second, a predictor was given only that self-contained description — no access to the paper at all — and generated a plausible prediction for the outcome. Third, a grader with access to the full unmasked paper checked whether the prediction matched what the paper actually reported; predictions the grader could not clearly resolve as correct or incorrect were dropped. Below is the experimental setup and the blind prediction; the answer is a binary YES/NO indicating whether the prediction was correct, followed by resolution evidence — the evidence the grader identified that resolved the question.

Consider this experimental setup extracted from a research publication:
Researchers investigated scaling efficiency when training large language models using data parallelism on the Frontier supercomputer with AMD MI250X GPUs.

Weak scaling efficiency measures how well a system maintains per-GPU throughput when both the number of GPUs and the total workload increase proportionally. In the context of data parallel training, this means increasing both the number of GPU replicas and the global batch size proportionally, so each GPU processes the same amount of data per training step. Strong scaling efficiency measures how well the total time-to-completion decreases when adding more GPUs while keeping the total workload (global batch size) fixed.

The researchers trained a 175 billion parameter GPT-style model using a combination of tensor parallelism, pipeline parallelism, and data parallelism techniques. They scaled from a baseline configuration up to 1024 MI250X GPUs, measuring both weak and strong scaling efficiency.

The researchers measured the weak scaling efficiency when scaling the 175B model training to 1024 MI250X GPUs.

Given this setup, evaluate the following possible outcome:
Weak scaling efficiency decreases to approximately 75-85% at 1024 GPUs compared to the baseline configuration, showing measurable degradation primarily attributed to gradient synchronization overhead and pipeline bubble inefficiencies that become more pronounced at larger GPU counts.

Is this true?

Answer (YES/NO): NO